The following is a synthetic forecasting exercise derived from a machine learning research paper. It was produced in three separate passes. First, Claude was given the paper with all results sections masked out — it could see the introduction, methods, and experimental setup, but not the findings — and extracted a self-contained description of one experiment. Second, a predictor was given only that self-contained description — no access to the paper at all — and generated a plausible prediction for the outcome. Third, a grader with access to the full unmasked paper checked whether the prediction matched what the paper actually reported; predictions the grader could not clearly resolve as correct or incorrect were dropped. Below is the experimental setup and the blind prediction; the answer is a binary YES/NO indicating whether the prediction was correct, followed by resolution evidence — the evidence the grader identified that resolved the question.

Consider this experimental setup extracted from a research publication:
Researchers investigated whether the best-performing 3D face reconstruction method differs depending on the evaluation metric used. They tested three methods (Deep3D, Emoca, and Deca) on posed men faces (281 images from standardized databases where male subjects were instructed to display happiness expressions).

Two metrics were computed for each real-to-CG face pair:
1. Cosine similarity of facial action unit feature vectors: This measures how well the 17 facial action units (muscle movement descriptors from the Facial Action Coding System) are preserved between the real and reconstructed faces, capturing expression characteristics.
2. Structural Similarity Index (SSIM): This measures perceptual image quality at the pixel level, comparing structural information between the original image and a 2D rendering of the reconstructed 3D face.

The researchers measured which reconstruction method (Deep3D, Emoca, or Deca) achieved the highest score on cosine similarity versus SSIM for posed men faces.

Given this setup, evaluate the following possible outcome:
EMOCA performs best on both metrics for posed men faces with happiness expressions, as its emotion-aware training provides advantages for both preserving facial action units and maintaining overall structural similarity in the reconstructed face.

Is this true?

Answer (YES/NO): NO